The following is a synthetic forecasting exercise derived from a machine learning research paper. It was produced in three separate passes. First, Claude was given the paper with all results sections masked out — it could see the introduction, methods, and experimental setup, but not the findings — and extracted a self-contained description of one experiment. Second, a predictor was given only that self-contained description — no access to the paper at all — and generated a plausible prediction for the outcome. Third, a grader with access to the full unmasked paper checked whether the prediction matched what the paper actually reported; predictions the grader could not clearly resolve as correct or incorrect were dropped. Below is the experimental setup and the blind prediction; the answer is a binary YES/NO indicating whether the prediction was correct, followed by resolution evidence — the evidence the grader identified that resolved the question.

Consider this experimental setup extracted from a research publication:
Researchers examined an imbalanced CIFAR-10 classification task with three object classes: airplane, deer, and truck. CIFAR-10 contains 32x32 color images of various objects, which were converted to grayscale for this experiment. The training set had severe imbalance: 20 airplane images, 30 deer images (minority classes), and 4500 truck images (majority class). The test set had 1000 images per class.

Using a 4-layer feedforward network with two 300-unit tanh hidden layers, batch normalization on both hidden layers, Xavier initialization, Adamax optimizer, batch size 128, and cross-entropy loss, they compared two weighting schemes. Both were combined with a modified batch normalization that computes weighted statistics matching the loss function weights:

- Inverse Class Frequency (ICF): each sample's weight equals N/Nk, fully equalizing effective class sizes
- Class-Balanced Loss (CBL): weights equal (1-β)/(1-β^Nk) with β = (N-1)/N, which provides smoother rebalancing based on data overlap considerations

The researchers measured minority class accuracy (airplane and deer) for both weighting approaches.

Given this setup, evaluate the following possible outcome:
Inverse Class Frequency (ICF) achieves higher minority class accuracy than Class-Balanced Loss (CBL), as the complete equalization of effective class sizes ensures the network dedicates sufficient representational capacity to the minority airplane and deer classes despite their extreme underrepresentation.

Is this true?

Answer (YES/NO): YES